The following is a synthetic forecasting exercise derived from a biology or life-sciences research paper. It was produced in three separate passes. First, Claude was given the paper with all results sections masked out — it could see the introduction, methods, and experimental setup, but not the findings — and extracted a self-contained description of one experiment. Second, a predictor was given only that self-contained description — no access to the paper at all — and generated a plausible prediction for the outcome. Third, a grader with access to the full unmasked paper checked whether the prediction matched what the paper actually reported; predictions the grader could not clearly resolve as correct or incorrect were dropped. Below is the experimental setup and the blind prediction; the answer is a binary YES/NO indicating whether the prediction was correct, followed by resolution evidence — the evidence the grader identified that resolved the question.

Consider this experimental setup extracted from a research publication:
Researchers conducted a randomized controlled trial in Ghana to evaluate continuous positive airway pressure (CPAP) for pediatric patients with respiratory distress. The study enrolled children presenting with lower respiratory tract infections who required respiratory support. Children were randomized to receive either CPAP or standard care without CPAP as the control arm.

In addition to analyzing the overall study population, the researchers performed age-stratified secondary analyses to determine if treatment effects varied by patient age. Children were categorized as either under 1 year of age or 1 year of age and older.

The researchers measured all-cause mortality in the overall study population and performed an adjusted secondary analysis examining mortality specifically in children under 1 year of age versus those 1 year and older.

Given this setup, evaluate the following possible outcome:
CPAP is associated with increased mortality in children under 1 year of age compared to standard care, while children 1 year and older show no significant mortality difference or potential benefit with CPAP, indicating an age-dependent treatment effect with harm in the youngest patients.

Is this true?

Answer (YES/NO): NO